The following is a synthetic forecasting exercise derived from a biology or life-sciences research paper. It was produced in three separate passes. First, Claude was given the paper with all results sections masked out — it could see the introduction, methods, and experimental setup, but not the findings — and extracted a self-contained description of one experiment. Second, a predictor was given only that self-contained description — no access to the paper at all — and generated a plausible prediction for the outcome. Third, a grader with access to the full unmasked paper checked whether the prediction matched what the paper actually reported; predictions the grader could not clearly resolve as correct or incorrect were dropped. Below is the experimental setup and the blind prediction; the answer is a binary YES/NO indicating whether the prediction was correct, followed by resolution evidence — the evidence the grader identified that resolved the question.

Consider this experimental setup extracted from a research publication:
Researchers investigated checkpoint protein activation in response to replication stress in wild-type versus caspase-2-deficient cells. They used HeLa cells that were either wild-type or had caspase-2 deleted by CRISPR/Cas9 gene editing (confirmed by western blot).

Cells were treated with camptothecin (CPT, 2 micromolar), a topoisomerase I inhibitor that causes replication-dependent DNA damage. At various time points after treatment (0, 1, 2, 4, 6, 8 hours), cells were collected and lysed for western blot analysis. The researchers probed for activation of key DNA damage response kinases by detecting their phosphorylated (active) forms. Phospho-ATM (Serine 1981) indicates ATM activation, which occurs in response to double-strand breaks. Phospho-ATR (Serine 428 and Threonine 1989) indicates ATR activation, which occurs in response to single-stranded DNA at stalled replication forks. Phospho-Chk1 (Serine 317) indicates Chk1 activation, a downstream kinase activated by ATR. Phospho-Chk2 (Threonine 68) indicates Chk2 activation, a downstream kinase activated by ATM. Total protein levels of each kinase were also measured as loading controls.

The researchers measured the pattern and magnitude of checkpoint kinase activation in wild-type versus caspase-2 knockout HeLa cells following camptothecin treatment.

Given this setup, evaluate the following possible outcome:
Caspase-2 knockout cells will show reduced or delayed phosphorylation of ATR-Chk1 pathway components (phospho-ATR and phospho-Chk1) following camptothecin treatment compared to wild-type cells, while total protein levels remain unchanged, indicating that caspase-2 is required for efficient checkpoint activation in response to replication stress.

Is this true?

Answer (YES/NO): NO